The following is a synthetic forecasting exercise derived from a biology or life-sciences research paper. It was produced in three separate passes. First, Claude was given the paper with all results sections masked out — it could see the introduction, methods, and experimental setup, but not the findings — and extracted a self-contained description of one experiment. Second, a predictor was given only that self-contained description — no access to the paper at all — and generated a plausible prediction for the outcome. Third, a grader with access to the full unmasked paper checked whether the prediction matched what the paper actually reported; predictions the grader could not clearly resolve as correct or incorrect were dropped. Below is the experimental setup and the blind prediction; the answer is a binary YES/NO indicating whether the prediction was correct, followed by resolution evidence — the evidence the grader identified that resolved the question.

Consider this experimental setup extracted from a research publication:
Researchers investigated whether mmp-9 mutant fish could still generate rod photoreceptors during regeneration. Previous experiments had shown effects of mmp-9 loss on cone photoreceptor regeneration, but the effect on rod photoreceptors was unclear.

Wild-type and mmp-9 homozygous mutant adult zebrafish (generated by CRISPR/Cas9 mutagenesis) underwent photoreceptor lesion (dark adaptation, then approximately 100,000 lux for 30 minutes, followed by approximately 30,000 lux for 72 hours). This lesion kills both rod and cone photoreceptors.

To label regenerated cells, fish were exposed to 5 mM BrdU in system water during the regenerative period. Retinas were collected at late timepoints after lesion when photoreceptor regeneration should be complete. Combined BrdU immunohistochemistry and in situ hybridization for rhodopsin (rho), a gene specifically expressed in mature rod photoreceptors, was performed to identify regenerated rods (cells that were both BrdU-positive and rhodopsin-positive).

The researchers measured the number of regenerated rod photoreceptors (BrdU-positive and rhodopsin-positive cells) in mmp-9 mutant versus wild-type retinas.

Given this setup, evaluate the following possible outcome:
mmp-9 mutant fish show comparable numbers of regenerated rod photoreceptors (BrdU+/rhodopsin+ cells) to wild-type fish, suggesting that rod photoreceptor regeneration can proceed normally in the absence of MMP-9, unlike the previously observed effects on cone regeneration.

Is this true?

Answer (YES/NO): NO